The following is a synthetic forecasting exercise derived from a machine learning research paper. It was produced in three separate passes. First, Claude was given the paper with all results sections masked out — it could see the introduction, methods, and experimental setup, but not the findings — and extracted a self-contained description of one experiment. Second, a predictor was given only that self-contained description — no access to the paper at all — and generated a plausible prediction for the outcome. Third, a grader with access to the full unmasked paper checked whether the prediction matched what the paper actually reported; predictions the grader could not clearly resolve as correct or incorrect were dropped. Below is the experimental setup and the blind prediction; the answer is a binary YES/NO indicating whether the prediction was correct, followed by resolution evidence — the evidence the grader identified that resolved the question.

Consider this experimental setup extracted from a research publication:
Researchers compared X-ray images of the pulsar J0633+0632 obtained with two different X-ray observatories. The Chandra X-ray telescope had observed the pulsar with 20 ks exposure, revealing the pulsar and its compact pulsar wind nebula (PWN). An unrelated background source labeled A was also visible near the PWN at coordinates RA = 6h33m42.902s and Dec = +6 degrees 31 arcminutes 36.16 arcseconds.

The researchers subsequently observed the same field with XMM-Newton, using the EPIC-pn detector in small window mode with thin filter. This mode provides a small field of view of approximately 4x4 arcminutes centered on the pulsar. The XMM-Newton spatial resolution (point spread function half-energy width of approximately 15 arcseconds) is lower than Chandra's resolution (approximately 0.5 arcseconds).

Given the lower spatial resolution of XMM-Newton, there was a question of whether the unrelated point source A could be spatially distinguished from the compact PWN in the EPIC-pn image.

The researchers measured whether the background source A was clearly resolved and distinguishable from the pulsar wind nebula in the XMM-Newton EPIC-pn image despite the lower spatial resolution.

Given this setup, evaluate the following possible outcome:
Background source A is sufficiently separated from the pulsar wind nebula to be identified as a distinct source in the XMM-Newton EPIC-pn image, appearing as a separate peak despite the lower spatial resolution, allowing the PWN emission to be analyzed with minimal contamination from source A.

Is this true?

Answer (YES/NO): YES